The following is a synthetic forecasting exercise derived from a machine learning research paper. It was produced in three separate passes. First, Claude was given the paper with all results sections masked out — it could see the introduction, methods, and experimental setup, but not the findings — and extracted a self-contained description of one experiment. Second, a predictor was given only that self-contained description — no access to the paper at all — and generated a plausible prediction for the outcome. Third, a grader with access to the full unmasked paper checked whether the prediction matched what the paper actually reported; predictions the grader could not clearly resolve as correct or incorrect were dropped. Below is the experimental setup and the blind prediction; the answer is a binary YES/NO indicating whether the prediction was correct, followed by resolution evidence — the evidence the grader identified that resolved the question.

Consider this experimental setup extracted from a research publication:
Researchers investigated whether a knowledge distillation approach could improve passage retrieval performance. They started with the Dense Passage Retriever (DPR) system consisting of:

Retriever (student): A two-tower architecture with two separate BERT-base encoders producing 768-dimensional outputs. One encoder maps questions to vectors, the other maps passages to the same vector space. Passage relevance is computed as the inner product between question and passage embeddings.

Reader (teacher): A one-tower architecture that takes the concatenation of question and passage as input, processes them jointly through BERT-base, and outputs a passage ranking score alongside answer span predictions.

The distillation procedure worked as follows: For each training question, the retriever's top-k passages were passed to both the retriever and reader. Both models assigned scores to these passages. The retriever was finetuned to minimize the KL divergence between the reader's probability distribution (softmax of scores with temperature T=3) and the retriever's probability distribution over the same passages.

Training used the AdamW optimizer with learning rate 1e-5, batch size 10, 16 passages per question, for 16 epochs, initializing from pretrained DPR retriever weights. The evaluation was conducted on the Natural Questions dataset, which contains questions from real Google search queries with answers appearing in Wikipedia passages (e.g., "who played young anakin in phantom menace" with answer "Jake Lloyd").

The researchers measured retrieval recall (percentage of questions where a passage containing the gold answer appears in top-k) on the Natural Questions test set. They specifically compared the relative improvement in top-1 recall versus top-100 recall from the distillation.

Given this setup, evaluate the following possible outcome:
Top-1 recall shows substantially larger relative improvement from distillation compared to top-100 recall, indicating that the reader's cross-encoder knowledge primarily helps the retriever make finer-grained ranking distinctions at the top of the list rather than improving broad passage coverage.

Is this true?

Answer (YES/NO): YES